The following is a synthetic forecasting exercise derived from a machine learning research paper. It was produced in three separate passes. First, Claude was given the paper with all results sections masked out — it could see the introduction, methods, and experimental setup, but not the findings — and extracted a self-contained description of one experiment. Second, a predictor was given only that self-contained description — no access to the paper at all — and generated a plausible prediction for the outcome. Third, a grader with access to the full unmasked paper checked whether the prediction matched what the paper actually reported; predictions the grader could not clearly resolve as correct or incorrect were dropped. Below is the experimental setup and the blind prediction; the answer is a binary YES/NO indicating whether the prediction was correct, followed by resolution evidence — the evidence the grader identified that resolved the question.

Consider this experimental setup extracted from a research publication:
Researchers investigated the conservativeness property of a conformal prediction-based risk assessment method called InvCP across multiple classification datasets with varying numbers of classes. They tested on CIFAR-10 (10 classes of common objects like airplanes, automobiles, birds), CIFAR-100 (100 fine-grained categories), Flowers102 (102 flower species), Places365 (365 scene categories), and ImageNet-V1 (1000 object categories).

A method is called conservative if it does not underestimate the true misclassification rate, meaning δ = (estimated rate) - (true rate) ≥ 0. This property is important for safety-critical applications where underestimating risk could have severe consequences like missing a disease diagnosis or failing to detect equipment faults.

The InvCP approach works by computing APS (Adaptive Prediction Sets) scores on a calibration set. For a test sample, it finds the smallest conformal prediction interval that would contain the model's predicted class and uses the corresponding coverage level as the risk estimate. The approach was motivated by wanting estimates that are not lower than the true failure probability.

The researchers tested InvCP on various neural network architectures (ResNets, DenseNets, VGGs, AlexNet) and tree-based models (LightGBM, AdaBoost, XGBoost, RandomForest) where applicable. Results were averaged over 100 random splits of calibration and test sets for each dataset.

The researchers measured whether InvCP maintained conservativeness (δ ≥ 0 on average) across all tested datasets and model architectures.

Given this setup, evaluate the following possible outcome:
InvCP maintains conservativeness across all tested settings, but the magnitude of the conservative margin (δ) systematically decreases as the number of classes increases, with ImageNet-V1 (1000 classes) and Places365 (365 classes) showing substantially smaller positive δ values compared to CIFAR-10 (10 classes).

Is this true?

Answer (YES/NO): NO